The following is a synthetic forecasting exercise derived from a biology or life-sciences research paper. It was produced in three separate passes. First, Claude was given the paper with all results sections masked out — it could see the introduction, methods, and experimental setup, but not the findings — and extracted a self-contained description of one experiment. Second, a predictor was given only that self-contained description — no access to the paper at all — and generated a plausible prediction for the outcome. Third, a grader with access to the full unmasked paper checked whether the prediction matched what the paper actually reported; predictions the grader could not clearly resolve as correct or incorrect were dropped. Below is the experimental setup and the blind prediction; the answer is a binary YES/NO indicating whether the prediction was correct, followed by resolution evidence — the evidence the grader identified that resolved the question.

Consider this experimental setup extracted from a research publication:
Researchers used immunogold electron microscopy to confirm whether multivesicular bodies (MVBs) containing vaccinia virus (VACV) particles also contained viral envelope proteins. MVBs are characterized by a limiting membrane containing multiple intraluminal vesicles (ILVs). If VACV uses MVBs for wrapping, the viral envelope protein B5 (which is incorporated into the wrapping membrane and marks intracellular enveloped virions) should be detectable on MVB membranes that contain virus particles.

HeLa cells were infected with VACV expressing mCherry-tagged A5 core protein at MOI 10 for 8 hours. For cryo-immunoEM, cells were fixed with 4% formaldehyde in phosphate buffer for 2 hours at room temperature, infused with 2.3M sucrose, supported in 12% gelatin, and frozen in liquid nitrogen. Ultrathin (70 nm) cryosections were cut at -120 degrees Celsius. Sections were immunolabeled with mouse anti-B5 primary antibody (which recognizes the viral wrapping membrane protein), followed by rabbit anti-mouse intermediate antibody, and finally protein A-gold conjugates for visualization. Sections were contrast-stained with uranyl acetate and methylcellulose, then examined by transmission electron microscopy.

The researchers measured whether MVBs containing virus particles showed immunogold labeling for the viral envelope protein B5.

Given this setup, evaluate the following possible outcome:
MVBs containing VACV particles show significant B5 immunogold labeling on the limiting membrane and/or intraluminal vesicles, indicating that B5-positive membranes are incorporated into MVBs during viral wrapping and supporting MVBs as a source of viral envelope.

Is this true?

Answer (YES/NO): YES